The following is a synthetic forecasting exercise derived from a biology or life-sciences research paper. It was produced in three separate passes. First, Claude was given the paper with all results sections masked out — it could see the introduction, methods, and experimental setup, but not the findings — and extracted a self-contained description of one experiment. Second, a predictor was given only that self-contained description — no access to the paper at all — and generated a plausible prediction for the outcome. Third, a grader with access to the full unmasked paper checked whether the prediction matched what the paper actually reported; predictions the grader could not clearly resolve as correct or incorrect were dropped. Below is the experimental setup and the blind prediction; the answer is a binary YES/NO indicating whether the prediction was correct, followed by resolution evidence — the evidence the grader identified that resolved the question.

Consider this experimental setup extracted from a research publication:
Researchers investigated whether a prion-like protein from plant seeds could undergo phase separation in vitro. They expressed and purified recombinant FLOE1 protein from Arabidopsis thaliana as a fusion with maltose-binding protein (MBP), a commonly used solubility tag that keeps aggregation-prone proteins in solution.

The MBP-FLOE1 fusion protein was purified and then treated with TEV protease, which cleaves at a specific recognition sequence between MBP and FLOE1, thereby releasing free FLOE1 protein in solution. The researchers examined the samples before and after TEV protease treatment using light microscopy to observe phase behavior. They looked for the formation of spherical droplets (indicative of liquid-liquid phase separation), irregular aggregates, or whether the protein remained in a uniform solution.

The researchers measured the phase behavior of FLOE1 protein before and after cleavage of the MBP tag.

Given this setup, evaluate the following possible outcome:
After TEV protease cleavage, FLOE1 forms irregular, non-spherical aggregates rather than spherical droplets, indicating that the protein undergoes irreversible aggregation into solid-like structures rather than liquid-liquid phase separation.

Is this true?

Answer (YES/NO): NO